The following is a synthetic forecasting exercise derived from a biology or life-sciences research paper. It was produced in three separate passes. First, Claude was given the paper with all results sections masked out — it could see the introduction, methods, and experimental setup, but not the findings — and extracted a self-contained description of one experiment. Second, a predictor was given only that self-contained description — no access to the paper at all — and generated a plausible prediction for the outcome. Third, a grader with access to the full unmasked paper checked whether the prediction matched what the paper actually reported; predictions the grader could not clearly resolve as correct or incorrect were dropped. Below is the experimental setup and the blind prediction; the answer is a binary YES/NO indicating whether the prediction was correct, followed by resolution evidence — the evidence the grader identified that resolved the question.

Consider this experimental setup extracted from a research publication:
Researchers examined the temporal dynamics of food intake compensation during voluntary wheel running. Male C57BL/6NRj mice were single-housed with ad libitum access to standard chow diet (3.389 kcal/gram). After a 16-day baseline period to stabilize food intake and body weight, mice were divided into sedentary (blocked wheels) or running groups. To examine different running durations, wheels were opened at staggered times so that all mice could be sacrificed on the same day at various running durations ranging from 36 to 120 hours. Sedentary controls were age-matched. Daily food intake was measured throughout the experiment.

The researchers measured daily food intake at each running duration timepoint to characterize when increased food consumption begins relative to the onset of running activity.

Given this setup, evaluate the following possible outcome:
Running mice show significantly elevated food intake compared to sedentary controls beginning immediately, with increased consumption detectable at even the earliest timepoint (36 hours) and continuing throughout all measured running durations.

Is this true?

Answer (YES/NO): NO